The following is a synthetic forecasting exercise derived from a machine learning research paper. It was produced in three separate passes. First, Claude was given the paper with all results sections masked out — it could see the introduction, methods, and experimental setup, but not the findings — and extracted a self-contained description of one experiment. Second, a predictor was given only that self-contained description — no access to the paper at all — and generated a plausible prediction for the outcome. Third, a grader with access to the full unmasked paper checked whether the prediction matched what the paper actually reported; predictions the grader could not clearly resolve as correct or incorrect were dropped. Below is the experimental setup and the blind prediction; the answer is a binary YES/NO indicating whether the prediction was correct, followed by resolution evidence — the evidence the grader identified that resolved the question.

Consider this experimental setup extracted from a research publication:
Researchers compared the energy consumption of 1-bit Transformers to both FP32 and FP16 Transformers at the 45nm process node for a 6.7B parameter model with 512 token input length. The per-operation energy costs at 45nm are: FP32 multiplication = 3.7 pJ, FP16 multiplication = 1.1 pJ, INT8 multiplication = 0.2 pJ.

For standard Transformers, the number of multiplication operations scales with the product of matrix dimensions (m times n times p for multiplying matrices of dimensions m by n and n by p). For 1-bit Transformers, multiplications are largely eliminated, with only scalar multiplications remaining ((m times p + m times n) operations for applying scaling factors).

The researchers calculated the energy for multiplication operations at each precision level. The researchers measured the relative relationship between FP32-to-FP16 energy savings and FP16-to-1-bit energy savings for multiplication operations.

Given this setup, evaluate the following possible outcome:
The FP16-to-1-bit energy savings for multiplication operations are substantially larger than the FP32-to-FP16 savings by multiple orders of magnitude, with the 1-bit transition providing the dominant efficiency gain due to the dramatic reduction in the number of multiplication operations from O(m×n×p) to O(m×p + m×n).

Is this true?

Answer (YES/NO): NO